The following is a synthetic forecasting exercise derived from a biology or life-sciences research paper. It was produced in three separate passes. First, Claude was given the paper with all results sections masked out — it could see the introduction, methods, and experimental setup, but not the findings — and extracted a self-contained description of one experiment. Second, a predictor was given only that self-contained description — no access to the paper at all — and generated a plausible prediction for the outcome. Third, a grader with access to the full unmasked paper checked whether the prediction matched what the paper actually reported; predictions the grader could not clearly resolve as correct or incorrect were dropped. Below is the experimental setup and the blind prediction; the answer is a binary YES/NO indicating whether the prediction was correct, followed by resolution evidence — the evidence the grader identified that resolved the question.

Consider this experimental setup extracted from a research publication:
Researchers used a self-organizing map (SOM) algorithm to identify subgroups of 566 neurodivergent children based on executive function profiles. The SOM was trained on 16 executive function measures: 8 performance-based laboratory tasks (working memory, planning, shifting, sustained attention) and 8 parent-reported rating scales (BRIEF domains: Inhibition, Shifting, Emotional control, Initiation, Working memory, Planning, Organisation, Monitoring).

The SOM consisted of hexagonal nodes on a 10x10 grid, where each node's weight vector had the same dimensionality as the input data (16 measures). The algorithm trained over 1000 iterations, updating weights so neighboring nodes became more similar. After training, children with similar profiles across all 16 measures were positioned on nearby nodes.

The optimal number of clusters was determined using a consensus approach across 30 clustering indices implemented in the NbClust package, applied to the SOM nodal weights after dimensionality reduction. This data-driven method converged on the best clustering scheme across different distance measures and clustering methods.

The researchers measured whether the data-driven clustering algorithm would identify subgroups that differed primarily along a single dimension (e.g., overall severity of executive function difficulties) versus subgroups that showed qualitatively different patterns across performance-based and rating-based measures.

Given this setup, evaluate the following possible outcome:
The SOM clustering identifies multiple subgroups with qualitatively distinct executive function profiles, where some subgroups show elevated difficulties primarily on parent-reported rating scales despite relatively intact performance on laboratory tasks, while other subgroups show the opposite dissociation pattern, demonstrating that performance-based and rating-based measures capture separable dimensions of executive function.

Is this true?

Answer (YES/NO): YES